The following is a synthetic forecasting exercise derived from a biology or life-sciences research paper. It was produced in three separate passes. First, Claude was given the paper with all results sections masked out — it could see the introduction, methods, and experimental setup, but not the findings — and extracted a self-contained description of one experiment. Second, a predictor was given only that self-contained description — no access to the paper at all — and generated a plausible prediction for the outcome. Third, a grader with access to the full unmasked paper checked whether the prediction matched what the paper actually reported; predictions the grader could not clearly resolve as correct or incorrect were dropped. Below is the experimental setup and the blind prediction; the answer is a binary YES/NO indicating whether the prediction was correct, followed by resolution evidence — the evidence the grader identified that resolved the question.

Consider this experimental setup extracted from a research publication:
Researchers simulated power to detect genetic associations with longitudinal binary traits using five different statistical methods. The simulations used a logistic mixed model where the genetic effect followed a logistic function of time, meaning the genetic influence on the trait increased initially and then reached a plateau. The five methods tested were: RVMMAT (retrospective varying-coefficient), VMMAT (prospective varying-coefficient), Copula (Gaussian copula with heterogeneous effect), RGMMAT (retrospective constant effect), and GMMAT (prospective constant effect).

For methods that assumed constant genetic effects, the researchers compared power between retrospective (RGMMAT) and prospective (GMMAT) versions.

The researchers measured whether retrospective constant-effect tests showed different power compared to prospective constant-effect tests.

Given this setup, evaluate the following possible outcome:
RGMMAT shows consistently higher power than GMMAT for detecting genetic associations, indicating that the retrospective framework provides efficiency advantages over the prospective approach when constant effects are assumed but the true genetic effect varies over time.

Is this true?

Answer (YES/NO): YES